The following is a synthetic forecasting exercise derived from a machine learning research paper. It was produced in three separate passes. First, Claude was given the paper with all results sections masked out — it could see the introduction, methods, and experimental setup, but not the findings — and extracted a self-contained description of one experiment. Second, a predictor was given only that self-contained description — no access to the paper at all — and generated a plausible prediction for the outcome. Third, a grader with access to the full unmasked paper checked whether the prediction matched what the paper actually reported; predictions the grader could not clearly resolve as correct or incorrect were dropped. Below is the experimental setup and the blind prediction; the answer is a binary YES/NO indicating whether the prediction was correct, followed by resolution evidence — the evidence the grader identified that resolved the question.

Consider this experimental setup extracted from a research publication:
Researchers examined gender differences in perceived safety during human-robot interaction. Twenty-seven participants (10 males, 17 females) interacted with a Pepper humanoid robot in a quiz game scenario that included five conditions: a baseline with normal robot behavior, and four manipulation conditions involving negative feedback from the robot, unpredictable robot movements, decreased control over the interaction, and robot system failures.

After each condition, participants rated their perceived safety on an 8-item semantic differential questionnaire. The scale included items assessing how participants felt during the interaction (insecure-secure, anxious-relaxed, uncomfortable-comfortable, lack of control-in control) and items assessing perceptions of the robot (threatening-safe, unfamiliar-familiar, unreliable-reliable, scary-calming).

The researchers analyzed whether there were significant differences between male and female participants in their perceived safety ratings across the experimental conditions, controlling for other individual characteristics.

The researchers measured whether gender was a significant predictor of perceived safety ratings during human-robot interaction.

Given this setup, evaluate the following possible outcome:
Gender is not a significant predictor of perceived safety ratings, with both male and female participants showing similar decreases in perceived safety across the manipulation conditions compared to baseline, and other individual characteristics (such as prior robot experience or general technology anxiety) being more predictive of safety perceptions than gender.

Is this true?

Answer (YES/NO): NO